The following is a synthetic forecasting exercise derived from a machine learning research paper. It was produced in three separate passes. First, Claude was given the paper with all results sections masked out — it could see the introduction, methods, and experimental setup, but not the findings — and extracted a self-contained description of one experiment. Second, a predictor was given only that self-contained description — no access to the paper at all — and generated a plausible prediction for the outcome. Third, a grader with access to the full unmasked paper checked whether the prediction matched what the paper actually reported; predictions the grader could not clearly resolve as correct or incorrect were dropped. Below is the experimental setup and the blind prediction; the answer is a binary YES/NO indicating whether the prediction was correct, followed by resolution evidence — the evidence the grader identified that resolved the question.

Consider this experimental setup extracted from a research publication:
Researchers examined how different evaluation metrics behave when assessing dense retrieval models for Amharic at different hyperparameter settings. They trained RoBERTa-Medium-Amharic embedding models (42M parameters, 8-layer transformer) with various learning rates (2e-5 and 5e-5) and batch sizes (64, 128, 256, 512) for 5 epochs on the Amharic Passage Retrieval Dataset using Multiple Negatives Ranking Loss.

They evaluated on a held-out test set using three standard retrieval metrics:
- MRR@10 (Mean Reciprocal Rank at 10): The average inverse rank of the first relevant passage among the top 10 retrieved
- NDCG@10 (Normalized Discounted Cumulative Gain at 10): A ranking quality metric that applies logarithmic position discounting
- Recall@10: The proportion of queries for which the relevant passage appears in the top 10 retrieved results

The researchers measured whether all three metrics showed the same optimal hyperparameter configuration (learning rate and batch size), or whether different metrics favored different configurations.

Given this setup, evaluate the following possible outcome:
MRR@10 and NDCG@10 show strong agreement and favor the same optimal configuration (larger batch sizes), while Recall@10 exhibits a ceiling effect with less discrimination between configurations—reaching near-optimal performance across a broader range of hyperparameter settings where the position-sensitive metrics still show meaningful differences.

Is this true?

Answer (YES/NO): NO